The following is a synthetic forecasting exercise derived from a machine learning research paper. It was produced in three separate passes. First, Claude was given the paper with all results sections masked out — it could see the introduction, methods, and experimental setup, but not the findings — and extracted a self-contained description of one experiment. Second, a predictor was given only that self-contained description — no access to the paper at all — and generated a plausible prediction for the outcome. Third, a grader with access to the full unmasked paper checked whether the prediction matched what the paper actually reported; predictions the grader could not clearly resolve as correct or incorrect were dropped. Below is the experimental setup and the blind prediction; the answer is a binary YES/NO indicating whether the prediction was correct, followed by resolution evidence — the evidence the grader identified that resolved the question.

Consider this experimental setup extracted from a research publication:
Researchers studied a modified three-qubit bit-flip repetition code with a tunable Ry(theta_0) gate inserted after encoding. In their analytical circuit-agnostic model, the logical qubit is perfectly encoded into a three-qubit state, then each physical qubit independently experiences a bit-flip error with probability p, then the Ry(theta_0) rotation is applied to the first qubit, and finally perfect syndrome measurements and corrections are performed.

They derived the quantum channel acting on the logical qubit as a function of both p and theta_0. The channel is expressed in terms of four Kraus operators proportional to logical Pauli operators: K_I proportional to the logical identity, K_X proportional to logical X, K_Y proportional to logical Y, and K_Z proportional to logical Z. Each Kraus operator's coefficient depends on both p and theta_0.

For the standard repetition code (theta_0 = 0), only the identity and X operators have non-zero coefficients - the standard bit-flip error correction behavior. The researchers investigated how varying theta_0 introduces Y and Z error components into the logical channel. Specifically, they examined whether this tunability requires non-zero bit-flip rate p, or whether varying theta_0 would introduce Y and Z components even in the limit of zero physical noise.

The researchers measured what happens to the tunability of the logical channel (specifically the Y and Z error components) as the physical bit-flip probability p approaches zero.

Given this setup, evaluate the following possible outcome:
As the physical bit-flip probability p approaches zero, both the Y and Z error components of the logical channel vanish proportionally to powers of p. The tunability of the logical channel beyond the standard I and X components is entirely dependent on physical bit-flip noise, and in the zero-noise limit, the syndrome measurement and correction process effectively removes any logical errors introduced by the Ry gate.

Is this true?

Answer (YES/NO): NO